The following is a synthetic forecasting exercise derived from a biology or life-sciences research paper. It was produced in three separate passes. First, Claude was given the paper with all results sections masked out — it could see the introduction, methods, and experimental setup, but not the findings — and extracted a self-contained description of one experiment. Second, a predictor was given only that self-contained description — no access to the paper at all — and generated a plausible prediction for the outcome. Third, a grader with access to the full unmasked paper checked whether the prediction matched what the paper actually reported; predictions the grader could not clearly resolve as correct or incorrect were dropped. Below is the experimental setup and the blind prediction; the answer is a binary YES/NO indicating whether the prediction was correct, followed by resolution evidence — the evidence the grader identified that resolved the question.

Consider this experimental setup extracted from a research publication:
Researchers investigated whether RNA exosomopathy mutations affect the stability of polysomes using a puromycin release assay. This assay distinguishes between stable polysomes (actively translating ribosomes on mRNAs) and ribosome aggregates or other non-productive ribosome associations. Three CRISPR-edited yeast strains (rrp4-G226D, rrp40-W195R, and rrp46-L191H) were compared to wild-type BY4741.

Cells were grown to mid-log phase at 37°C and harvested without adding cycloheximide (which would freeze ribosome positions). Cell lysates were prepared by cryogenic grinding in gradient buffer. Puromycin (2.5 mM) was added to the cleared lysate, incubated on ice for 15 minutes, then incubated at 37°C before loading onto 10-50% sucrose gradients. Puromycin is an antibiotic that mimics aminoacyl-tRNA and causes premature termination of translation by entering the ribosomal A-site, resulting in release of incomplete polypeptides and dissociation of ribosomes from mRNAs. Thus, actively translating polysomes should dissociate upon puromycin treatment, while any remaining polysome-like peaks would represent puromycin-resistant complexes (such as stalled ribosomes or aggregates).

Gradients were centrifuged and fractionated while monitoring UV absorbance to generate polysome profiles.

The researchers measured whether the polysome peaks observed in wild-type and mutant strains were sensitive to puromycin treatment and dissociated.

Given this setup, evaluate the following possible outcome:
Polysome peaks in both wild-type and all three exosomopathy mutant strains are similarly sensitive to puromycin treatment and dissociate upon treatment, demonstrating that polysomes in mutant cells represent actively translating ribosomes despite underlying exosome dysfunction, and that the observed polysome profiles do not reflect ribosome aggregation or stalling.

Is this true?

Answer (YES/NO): YES